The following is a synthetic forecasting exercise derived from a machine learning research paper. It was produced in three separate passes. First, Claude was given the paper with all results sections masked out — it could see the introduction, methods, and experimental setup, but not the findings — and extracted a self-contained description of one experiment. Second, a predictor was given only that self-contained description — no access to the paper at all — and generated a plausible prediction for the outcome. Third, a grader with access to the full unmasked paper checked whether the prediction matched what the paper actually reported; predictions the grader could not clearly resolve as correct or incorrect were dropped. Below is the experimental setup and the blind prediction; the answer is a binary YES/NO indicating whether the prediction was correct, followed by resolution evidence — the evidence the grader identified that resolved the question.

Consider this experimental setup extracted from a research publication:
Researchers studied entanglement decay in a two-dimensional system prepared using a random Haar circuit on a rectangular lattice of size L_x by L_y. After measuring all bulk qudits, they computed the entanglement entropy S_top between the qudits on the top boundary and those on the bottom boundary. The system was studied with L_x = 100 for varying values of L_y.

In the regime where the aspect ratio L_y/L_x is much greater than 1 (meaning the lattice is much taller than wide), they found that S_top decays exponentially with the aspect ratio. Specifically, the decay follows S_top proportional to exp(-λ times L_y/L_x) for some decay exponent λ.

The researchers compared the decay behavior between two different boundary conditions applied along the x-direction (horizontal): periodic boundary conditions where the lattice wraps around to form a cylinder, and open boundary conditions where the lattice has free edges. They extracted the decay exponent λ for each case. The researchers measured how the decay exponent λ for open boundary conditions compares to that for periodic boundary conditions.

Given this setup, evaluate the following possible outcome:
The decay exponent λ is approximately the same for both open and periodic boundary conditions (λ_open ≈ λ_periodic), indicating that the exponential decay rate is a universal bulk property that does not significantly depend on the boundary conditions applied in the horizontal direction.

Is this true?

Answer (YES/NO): NO